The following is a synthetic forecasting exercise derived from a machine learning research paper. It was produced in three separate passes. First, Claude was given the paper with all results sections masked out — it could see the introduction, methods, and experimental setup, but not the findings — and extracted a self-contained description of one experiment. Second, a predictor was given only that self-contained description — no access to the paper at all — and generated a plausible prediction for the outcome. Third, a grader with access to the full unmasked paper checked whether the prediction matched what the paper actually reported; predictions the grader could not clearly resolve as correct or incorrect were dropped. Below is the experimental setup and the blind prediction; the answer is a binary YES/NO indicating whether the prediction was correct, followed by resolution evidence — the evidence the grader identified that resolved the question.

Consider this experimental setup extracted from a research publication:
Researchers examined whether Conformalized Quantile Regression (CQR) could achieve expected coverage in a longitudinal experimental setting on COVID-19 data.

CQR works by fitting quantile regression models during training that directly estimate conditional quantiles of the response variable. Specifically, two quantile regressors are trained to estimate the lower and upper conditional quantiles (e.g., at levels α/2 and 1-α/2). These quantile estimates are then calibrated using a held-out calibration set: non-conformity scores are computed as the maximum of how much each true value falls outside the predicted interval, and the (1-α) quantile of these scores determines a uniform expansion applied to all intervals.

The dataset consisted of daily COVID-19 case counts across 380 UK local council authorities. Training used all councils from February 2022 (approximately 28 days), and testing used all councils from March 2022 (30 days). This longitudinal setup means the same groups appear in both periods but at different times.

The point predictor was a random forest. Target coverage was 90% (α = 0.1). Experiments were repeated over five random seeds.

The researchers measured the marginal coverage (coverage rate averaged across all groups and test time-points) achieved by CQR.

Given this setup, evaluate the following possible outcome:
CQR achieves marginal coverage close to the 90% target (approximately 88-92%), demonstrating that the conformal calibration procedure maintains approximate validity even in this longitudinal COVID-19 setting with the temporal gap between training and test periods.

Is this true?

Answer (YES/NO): YES